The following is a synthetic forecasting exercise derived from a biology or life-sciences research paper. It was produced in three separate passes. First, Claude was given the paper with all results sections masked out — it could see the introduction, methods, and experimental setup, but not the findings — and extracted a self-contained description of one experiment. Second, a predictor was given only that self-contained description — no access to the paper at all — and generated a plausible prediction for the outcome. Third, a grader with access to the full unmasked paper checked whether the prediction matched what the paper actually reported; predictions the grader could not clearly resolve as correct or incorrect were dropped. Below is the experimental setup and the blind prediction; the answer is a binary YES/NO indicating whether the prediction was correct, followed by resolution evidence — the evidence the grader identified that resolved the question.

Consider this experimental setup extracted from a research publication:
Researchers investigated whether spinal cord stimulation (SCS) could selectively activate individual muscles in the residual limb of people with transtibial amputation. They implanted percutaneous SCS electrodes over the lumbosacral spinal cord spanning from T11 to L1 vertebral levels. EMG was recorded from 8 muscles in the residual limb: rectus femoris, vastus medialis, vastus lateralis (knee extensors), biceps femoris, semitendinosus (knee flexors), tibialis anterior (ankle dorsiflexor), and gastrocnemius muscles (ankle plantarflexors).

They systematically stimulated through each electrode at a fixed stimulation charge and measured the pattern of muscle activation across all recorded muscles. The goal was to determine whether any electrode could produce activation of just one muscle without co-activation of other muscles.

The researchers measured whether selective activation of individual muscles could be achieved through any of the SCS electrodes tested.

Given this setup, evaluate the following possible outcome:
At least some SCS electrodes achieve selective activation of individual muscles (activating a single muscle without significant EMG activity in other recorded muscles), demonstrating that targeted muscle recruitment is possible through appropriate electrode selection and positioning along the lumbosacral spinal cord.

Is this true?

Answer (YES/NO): NO